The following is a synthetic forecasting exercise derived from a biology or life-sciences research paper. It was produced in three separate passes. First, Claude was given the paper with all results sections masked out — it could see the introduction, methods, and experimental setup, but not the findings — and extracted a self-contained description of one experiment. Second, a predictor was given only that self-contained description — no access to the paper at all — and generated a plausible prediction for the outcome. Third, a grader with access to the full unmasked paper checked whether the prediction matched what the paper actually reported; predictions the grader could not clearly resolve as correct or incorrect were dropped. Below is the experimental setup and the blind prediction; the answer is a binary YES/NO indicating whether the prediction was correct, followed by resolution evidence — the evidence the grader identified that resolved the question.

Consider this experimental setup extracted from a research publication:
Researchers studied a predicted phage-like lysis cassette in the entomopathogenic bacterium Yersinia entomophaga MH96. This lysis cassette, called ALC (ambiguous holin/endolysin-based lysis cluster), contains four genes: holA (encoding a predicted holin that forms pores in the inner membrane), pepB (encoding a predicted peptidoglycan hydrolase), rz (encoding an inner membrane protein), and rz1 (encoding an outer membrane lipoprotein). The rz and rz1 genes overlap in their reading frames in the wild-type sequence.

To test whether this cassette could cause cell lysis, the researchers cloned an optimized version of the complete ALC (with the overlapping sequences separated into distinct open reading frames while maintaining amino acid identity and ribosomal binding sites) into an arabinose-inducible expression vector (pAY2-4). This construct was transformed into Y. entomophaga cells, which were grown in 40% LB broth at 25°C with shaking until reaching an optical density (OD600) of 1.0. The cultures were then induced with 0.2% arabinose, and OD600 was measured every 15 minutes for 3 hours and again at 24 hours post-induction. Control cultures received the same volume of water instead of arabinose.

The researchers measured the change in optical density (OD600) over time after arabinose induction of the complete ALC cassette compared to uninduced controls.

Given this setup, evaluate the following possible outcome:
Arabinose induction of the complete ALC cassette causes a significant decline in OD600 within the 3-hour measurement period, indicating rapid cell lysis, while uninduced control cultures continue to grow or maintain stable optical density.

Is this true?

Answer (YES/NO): YES